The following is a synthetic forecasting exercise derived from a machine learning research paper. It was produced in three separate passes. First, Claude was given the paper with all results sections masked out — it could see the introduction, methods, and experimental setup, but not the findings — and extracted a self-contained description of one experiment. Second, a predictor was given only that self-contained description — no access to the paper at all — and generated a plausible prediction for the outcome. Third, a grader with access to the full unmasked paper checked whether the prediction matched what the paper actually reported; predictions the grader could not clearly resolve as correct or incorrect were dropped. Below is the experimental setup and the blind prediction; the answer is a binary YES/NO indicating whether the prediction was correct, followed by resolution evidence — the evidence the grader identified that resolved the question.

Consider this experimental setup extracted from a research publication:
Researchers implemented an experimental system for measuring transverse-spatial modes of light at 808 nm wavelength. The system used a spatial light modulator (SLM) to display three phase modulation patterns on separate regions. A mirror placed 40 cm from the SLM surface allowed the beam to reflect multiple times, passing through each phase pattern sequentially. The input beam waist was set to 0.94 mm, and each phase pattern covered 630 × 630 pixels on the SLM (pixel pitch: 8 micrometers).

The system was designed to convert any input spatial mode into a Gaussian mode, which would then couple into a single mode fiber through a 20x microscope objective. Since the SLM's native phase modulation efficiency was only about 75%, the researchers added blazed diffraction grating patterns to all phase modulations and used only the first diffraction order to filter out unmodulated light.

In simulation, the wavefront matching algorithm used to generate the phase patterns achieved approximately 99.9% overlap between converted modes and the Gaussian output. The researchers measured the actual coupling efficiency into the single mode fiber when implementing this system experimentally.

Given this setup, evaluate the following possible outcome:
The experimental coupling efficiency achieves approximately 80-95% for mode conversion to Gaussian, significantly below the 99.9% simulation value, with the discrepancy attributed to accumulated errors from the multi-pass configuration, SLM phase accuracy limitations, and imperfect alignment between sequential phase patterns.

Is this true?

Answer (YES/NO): NO